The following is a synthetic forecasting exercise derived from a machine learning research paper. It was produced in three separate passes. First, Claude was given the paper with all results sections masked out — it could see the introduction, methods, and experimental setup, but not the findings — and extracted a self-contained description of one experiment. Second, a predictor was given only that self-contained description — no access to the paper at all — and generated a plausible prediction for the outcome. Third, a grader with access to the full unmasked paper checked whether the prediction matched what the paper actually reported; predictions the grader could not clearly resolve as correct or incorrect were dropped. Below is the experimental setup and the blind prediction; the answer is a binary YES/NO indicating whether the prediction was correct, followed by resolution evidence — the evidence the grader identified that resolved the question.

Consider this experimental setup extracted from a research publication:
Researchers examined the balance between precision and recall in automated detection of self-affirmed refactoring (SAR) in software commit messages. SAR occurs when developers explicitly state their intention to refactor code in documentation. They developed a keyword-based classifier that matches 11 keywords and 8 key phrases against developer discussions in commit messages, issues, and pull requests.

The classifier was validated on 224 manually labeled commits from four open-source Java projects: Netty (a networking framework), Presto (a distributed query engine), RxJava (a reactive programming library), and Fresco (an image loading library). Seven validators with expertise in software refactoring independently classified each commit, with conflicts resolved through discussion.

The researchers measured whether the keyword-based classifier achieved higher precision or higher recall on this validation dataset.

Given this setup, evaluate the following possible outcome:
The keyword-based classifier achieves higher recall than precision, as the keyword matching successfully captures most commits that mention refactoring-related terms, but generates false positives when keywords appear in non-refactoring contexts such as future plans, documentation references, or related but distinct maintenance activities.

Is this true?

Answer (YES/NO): YES